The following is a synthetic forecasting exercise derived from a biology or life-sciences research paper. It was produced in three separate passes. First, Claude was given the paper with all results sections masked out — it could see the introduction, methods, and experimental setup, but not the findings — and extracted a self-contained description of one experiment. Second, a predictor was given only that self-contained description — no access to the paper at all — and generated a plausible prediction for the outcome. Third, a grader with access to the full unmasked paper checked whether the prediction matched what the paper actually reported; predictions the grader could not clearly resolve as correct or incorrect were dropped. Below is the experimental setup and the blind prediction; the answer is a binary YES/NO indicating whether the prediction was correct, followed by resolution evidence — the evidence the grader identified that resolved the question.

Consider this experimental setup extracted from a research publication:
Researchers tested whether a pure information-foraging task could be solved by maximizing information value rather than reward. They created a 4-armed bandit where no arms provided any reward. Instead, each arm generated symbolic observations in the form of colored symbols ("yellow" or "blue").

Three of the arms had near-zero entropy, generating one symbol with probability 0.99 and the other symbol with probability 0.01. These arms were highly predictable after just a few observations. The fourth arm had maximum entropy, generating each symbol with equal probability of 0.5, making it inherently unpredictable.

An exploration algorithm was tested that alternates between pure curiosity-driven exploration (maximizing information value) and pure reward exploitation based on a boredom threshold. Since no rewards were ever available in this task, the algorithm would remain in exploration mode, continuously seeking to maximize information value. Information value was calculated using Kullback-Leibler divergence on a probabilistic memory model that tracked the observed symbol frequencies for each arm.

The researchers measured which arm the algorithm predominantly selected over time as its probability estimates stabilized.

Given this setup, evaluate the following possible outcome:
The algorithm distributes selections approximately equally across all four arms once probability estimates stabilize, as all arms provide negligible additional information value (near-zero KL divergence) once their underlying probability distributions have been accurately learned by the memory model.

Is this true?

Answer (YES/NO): NO